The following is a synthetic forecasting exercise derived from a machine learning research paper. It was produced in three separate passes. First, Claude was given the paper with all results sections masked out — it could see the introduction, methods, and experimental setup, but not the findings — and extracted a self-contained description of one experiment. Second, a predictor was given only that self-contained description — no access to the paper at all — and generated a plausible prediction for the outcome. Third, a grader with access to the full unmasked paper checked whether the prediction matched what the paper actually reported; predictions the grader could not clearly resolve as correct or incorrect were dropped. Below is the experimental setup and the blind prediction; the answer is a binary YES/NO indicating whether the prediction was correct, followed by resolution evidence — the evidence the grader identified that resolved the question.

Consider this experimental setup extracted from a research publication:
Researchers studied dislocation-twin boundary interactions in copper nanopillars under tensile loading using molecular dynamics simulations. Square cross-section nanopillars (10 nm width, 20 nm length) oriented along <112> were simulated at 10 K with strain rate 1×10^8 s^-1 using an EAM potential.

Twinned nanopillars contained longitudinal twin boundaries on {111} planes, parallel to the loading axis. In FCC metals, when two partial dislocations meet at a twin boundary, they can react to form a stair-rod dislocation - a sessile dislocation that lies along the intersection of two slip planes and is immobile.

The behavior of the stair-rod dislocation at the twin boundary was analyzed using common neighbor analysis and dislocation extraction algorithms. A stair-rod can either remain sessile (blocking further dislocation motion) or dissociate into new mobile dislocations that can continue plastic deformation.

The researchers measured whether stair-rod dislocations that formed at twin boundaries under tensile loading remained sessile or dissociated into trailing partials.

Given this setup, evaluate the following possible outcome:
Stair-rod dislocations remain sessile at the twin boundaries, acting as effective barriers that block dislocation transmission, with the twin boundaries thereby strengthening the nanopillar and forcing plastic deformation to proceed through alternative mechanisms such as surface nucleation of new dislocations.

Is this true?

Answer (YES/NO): NO